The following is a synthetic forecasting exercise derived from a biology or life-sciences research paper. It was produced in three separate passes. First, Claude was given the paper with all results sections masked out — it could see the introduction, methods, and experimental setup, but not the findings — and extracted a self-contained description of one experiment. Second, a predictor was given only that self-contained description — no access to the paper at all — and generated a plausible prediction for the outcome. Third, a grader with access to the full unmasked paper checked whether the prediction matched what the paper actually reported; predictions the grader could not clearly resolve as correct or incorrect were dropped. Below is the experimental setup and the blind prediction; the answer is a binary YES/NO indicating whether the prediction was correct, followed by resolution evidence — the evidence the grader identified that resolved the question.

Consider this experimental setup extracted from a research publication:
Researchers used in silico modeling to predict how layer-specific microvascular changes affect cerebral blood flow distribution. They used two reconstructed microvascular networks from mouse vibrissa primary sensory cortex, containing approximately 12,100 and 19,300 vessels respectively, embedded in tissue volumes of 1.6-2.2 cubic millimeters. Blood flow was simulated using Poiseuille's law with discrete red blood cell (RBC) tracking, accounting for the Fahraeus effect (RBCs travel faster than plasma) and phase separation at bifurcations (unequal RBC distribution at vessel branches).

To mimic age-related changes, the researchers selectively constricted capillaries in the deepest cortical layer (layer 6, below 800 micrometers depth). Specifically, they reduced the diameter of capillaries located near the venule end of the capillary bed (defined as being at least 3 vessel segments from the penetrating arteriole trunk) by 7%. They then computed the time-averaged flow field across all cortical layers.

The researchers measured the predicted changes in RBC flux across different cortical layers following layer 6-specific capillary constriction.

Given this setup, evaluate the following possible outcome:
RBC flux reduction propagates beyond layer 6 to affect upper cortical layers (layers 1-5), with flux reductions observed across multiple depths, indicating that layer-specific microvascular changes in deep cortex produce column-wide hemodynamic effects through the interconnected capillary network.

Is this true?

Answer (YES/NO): NO